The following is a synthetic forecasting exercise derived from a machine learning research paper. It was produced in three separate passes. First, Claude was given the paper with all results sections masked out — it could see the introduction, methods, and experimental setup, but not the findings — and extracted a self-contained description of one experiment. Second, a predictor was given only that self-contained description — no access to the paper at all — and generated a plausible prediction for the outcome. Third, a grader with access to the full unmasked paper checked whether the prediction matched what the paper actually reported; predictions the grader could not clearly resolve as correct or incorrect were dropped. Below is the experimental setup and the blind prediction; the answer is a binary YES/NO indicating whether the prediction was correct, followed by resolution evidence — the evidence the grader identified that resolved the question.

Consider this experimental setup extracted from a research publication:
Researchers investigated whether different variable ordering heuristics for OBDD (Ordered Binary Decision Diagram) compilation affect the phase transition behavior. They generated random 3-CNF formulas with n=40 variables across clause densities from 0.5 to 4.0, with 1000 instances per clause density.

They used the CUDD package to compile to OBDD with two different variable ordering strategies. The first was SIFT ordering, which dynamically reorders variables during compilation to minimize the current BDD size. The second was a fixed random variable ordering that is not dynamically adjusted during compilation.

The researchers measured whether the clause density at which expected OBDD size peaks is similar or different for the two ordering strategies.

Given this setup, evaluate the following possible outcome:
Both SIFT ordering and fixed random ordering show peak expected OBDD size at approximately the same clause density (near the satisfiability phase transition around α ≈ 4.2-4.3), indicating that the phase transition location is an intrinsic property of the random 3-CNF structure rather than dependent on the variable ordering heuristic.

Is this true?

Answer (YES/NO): NO